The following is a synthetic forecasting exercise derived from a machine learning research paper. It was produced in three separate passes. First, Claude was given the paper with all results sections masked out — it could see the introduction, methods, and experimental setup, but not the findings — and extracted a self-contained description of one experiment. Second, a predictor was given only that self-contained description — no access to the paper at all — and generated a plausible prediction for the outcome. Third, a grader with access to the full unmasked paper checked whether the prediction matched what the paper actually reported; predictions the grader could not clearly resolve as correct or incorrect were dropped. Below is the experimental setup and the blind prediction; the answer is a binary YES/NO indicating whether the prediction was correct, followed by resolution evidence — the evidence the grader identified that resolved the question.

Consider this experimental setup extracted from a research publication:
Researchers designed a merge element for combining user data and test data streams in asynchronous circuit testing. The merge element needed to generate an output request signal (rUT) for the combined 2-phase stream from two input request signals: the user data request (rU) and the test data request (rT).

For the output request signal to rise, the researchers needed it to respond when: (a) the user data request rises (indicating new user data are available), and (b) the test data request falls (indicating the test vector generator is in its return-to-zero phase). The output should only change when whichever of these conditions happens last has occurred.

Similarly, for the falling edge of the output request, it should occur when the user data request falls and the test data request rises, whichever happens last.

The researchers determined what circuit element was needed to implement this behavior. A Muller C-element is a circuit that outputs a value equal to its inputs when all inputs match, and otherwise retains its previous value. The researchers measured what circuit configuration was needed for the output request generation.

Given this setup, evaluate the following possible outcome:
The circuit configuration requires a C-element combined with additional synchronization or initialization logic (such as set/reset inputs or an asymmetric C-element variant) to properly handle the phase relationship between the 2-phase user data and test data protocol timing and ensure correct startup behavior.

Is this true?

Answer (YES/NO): NO